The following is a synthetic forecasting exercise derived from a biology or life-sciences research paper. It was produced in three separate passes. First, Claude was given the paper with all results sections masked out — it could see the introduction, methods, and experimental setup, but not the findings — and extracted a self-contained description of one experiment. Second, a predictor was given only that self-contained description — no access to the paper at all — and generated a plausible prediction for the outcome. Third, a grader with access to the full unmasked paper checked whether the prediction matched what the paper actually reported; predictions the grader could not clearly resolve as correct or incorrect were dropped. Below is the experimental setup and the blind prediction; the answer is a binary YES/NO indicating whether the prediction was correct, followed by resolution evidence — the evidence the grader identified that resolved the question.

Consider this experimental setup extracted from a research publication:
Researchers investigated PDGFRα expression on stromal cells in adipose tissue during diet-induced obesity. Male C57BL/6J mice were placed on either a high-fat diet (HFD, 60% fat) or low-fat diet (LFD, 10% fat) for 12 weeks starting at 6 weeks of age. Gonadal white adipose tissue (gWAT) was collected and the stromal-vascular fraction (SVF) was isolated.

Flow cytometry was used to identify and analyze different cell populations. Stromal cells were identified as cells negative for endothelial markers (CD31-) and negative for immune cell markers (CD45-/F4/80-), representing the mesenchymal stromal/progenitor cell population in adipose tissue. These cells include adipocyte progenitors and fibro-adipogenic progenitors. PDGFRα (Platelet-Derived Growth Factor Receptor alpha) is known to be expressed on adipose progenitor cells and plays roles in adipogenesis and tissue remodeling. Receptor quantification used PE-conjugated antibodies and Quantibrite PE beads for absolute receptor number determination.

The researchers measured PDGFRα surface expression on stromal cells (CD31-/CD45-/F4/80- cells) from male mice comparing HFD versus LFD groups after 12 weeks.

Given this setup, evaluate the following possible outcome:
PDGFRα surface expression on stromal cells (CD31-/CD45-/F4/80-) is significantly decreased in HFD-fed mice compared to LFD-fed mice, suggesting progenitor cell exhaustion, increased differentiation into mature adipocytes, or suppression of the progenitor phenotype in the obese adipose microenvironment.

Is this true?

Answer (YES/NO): NO